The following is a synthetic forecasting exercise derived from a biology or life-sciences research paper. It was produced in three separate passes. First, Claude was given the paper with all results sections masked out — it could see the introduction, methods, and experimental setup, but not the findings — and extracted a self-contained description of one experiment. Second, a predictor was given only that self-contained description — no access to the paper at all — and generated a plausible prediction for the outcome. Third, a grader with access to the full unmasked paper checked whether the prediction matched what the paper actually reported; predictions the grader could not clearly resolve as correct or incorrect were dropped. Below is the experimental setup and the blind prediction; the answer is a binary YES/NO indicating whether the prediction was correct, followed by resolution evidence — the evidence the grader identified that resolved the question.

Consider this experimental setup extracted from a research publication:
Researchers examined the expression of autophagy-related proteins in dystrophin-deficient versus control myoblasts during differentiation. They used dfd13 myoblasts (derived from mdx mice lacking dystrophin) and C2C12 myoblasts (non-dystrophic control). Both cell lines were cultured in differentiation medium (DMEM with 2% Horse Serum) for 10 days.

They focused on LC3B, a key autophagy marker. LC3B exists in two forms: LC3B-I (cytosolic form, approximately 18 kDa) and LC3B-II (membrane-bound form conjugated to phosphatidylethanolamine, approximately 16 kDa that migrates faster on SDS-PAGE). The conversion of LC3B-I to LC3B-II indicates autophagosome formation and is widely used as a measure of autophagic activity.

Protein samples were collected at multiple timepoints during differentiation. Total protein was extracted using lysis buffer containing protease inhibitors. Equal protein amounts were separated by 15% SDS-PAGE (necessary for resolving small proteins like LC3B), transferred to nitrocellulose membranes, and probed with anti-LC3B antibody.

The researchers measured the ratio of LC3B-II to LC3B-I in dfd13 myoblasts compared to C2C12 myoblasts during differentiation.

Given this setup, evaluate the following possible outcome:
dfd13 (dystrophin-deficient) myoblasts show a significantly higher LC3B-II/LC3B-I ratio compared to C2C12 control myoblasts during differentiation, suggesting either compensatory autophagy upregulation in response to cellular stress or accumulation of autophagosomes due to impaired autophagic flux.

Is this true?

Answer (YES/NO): NO